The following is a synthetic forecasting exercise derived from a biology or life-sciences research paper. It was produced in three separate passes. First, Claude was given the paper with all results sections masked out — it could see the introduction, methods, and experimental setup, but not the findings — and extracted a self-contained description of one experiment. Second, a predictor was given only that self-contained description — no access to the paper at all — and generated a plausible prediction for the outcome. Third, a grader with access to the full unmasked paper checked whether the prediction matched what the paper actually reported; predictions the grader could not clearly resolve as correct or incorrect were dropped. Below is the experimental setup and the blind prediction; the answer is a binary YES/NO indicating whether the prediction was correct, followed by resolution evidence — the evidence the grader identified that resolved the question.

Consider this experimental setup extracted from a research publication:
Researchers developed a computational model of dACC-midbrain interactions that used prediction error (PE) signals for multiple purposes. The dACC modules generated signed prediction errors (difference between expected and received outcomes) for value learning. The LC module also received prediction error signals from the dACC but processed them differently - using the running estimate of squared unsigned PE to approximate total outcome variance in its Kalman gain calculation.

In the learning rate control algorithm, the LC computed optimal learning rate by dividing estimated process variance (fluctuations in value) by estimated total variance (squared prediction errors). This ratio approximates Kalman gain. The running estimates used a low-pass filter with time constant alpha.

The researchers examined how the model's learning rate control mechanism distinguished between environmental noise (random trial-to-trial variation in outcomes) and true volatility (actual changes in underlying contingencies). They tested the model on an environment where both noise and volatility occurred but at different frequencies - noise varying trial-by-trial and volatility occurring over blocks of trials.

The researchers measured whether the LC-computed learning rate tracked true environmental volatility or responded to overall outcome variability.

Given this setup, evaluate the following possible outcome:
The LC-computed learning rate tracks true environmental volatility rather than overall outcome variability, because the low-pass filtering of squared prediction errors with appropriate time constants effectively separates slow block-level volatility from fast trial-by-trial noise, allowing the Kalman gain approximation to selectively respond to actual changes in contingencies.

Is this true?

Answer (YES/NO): YES